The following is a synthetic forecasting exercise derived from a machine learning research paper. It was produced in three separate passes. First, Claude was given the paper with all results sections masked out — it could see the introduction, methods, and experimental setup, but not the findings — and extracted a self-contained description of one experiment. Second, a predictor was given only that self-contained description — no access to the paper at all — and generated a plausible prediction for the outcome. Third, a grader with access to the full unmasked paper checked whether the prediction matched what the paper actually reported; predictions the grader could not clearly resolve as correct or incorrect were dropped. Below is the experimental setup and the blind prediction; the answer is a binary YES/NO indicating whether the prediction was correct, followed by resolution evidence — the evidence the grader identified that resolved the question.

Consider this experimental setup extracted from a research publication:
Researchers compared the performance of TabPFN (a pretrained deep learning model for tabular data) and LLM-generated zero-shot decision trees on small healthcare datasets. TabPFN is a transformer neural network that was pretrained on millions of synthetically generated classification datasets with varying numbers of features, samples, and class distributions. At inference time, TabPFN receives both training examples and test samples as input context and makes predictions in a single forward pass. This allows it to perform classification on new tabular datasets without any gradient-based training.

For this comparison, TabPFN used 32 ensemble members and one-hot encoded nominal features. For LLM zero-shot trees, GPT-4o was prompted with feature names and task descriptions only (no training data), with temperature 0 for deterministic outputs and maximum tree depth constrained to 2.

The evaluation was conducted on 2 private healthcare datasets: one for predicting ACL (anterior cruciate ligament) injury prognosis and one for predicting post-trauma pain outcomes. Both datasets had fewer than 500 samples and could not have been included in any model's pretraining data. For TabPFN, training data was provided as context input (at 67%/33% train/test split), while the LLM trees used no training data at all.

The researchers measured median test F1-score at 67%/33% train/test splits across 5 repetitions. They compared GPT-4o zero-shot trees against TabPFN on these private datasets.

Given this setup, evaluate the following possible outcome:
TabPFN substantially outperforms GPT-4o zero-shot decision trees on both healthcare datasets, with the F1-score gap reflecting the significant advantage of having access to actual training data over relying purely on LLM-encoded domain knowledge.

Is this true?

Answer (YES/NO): NO